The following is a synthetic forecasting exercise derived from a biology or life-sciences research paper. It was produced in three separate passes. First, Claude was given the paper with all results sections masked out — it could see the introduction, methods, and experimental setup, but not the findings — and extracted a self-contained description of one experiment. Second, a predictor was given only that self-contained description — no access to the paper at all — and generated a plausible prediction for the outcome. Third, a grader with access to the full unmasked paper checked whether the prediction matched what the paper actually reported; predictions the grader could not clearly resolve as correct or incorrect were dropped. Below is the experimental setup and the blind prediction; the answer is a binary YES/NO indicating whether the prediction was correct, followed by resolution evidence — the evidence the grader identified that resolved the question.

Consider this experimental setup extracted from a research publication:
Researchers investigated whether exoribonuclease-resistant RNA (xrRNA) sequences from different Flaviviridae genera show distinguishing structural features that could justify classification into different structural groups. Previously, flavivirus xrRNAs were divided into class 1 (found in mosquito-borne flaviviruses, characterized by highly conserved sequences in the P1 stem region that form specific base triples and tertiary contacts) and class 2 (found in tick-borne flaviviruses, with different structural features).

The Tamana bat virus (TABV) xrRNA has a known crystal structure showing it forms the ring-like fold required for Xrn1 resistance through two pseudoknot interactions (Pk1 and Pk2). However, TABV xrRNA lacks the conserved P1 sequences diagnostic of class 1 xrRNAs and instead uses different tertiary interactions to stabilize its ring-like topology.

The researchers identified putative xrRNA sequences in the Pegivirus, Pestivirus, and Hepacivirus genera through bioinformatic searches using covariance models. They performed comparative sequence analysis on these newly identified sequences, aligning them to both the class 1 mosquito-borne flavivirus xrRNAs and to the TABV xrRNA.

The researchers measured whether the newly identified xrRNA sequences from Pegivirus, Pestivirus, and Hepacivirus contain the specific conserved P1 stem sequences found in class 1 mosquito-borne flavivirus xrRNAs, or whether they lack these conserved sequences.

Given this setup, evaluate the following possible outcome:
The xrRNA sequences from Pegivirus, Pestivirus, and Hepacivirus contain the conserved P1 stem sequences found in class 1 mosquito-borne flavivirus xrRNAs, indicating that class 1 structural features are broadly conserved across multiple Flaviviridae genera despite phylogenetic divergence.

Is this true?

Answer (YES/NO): NO